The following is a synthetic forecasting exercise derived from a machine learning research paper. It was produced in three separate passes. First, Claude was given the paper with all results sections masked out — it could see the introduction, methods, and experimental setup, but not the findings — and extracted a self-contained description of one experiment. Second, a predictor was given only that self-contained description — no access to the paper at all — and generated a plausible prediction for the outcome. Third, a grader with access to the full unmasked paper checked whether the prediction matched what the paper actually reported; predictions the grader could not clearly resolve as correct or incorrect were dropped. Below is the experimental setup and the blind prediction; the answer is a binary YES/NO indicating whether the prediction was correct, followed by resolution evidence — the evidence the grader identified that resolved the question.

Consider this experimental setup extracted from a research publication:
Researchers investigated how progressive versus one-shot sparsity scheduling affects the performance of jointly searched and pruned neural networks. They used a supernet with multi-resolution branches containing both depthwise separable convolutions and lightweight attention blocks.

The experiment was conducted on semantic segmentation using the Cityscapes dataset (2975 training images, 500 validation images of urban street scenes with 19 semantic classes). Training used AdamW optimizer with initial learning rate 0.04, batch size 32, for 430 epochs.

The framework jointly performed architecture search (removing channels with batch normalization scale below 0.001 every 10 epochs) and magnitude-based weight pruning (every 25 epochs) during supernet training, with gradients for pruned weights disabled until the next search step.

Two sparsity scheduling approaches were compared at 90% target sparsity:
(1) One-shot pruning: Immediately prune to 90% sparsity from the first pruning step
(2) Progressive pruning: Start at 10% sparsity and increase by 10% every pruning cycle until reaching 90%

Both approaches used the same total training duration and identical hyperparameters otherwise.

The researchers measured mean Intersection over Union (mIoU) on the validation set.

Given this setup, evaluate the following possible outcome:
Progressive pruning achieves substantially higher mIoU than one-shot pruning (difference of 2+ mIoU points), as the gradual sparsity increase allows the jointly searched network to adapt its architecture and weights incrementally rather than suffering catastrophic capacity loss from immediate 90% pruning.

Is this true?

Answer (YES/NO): YES